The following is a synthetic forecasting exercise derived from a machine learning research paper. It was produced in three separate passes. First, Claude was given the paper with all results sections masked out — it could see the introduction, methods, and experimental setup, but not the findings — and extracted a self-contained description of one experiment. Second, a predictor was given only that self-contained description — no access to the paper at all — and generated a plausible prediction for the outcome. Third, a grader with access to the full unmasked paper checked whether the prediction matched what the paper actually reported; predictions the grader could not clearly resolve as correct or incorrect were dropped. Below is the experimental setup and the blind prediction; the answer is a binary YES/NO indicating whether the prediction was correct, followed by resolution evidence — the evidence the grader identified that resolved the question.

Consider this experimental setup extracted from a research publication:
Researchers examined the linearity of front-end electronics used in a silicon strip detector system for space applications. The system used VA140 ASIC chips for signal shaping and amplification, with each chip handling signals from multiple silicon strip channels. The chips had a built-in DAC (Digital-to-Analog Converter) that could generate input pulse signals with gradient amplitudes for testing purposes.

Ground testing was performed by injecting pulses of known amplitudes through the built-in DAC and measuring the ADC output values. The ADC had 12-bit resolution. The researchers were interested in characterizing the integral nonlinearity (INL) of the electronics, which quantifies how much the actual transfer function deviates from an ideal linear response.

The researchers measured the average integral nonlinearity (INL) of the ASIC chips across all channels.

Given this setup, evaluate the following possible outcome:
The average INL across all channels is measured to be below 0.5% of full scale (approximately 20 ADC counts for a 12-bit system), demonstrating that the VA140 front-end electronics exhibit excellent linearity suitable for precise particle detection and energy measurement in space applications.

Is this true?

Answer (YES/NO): NO